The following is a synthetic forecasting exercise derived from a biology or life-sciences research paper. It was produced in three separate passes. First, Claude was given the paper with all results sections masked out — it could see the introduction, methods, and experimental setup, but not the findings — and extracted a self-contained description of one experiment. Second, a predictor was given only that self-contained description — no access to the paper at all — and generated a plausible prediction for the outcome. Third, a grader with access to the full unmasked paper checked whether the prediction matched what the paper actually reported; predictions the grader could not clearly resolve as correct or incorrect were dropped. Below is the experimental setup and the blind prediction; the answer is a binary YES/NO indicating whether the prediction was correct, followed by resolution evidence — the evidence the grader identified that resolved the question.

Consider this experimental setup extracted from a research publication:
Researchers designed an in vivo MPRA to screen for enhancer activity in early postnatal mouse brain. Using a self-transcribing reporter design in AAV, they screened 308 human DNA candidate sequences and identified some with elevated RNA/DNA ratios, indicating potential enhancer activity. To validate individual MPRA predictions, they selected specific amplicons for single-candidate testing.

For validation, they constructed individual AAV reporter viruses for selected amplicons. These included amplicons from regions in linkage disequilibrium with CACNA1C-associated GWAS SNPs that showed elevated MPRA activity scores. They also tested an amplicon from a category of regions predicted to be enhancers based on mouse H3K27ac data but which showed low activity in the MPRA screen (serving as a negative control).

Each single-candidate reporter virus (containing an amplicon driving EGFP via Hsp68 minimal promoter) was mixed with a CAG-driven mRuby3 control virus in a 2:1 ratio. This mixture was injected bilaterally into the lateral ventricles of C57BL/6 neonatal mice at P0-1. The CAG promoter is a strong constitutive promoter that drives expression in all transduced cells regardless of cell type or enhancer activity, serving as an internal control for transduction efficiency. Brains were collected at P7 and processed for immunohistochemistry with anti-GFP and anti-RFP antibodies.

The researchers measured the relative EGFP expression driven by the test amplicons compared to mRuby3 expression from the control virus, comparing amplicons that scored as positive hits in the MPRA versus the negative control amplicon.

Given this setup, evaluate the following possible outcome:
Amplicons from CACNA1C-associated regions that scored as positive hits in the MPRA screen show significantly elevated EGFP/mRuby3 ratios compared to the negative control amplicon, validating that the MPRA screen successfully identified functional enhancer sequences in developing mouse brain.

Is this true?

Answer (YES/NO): YES